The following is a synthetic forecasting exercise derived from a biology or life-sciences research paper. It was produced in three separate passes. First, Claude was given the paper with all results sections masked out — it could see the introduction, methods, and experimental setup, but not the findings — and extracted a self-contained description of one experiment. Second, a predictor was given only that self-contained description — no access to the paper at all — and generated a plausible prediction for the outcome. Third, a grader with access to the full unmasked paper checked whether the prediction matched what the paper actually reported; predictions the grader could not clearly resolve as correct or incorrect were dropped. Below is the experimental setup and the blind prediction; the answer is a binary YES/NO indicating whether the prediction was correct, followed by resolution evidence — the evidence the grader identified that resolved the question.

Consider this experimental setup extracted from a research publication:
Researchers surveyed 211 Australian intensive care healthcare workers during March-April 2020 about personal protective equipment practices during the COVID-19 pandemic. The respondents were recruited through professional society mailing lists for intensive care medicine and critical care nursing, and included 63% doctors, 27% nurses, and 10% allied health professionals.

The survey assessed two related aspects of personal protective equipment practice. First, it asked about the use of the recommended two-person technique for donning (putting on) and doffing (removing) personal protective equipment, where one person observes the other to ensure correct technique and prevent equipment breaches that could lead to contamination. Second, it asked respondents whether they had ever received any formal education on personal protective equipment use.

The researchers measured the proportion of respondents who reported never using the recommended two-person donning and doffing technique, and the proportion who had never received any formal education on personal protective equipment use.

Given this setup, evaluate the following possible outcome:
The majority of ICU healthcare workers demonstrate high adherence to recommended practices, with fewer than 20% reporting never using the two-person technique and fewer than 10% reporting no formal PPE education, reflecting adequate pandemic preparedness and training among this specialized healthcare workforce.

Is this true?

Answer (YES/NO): NO